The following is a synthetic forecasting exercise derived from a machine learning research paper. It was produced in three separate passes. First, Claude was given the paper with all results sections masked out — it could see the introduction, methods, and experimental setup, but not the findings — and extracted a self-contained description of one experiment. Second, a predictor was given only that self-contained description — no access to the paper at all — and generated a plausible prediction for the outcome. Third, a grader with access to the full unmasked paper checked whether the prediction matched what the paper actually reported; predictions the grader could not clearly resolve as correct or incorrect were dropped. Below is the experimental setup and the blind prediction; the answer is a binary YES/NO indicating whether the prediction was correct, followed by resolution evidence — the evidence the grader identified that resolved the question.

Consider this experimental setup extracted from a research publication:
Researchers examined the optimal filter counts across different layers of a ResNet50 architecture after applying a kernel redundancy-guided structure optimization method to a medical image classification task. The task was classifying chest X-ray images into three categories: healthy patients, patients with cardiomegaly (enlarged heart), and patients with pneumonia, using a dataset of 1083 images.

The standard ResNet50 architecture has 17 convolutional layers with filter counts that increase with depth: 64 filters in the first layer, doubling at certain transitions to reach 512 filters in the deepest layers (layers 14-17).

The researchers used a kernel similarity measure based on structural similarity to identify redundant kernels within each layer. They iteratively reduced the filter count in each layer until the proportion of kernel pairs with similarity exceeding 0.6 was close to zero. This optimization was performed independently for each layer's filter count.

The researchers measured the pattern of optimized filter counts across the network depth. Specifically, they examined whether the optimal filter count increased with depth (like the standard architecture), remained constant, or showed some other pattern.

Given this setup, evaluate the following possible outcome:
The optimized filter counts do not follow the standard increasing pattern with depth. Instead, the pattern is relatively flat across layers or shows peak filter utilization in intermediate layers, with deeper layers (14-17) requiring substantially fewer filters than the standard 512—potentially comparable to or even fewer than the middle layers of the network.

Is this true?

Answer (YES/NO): YES